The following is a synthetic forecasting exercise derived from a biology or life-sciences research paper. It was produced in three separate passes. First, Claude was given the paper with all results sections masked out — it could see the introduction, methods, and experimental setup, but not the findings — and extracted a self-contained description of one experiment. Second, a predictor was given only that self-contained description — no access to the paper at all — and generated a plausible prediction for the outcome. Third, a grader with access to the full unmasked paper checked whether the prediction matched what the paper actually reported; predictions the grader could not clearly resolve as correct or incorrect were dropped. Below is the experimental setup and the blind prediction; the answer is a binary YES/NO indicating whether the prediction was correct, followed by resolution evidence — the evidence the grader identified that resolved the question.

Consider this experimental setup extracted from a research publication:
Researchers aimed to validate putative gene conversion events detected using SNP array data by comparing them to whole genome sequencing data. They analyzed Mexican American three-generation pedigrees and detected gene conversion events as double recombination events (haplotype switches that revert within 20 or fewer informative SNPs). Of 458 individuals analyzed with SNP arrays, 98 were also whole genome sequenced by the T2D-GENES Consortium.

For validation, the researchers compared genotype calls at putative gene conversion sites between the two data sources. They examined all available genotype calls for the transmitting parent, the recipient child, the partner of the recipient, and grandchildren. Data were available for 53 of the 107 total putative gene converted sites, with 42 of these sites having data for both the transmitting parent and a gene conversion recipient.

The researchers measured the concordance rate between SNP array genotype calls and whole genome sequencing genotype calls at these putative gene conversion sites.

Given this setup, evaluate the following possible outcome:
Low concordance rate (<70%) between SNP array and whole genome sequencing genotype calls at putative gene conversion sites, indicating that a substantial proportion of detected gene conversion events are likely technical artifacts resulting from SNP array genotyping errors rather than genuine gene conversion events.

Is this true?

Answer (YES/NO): NO